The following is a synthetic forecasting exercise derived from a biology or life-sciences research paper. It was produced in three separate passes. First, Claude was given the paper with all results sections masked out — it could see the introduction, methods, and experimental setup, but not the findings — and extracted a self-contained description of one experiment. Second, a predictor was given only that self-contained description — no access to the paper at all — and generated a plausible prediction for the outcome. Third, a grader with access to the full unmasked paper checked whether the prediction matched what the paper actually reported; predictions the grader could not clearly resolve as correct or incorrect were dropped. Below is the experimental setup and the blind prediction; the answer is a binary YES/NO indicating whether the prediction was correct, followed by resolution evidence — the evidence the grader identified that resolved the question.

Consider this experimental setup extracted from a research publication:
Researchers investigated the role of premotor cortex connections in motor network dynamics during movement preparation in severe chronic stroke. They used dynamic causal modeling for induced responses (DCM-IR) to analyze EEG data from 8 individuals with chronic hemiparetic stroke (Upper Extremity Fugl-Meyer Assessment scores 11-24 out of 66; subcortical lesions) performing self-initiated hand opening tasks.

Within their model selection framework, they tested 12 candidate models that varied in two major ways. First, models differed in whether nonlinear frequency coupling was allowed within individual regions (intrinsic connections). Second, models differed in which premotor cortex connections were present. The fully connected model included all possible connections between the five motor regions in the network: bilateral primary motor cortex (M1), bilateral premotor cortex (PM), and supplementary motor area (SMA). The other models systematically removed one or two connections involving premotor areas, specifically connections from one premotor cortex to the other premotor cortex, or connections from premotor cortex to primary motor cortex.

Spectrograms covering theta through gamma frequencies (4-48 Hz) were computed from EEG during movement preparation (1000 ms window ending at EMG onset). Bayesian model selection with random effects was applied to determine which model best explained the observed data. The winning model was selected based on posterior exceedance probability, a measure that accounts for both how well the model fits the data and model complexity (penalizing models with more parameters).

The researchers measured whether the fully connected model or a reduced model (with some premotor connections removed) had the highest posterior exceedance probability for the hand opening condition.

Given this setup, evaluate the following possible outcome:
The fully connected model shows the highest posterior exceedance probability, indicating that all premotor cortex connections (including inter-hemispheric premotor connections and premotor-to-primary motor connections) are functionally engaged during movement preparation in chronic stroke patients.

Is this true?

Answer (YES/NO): YES